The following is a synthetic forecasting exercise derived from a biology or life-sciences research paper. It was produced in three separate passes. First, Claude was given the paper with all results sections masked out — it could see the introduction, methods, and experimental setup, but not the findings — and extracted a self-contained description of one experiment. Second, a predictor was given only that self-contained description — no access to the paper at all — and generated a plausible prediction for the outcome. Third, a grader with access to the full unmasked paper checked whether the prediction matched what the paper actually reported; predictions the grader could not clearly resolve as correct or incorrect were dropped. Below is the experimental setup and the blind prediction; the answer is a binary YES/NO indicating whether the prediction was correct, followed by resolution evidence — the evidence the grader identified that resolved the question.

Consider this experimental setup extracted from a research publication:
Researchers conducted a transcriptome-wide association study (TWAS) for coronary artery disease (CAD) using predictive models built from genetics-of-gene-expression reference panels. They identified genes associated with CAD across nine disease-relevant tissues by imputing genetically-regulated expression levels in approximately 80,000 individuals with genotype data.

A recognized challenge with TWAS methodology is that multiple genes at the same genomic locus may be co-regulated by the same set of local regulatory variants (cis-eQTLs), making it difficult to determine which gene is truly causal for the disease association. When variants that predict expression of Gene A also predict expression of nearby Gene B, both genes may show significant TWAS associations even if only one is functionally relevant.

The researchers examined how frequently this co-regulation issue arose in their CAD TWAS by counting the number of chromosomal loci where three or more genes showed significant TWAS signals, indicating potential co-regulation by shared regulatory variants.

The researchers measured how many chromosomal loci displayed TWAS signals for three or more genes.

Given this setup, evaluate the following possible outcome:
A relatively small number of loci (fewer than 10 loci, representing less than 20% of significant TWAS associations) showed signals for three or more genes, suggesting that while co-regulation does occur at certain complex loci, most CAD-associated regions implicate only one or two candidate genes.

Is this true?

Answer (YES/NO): NO